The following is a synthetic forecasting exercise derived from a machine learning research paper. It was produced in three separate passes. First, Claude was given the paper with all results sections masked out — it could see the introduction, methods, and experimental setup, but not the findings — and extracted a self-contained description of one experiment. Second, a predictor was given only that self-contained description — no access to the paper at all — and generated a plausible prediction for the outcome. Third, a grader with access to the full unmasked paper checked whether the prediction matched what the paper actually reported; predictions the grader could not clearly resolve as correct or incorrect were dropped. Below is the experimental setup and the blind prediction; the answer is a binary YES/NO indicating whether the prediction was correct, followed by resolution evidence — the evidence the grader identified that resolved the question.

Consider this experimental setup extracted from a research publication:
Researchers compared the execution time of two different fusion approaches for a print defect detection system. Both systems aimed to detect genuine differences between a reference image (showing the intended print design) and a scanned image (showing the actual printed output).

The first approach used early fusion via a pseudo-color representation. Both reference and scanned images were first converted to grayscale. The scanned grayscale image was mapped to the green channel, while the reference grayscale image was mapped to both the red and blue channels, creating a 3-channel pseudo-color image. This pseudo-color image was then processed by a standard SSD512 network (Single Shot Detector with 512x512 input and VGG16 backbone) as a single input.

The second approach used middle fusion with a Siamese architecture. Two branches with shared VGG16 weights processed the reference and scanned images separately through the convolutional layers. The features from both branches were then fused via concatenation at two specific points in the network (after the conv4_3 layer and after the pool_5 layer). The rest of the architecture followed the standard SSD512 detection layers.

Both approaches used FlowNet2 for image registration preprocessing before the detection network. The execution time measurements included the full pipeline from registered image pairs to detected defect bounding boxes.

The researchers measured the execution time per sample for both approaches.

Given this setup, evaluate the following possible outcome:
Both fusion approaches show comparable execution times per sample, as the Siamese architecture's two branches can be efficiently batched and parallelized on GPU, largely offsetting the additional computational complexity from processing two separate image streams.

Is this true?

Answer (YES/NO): NO